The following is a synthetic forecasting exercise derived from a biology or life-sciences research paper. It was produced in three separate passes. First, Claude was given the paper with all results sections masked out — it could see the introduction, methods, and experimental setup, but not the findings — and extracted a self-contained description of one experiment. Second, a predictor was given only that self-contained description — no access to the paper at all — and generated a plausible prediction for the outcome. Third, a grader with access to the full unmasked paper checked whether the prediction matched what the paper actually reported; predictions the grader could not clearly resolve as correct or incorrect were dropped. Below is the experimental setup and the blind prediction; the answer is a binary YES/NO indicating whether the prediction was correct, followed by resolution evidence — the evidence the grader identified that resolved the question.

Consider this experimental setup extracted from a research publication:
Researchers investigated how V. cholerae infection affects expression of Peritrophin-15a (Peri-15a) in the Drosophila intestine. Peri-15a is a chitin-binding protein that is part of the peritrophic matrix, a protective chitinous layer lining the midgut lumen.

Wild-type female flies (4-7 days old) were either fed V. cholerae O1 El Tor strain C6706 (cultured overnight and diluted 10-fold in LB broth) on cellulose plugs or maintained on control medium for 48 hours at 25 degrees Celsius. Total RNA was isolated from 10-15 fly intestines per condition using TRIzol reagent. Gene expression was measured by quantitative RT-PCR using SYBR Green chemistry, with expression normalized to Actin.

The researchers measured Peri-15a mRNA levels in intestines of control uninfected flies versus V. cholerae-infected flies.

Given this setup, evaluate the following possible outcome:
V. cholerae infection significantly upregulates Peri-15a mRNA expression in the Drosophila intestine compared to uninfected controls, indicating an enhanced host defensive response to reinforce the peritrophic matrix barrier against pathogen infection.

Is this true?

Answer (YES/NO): NO